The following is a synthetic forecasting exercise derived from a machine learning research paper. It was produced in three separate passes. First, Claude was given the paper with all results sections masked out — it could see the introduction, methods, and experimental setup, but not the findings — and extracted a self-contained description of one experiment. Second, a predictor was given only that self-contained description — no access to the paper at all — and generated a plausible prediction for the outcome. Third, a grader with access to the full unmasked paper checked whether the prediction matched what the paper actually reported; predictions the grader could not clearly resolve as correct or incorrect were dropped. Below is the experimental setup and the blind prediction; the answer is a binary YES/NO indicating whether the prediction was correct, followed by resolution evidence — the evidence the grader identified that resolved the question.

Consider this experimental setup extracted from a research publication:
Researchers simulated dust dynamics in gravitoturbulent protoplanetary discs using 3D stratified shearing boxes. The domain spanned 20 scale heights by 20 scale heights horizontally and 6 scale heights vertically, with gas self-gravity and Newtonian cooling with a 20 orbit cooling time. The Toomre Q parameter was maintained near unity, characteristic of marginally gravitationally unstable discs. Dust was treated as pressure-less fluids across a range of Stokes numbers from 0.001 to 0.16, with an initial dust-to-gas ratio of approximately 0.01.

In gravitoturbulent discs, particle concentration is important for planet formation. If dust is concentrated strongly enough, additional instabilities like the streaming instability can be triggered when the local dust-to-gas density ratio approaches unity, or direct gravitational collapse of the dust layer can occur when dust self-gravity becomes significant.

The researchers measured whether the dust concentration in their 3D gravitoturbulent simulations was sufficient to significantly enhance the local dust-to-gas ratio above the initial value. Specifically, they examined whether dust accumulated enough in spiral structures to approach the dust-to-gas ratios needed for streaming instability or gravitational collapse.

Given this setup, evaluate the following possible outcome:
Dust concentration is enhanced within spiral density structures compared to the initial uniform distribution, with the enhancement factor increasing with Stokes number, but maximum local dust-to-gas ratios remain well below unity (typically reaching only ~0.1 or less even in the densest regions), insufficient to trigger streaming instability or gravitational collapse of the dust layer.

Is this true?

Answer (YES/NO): NO